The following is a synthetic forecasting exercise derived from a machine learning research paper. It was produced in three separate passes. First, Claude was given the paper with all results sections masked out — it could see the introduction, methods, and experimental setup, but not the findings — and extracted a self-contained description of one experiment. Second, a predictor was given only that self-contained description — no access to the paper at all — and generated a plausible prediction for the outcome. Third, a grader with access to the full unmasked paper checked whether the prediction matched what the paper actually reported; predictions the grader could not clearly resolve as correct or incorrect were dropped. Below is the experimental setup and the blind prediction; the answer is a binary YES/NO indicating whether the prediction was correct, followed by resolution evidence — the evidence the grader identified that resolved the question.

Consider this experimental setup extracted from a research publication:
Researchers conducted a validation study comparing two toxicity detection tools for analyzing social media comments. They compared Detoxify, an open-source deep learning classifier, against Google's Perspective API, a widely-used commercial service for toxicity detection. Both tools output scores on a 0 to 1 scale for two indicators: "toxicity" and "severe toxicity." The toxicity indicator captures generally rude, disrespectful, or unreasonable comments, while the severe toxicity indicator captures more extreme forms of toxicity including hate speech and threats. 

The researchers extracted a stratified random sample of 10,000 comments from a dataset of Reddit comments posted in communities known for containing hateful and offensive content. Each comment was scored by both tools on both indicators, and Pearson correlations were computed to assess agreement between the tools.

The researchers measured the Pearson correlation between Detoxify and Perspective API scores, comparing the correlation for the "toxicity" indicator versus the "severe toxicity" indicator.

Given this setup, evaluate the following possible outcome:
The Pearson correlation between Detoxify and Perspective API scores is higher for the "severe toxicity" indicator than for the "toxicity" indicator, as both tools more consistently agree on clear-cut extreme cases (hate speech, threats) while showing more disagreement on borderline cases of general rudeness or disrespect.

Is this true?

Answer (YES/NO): NO